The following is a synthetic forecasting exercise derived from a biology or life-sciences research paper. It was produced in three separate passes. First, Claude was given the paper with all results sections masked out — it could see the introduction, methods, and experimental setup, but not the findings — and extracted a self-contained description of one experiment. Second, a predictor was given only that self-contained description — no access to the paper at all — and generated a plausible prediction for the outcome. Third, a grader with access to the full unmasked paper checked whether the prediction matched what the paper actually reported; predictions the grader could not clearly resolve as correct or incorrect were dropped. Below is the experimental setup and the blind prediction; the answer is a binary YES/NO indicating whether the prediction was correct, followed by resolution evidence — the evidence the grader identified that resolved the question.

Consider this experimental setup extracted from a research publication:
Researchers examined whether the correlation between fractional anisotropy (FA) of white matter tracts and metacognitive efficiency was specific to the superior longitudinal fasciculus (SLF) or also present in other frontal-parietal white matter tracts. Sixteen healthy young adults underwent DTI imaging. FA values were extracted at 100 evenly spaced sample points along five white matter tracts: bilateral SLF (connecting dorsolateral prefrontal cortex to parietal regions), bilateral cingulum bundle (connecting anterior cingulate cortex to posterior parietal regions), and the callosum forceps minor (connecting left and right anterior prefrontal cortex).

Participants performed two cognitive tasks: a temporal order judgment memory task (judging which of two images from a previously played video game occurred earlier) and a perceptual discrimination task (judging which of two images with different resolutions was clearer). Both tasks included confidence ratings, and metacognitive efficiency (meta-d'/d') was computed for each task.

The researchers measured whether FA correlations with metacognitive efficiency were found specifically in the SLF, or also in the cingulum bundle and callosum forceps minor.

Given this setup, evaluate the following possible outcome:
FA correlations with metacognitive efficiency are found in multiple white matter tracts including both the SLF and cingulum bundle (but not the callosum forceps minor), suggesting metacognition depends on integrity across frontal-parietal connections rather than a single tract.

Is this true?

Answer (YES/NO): NO